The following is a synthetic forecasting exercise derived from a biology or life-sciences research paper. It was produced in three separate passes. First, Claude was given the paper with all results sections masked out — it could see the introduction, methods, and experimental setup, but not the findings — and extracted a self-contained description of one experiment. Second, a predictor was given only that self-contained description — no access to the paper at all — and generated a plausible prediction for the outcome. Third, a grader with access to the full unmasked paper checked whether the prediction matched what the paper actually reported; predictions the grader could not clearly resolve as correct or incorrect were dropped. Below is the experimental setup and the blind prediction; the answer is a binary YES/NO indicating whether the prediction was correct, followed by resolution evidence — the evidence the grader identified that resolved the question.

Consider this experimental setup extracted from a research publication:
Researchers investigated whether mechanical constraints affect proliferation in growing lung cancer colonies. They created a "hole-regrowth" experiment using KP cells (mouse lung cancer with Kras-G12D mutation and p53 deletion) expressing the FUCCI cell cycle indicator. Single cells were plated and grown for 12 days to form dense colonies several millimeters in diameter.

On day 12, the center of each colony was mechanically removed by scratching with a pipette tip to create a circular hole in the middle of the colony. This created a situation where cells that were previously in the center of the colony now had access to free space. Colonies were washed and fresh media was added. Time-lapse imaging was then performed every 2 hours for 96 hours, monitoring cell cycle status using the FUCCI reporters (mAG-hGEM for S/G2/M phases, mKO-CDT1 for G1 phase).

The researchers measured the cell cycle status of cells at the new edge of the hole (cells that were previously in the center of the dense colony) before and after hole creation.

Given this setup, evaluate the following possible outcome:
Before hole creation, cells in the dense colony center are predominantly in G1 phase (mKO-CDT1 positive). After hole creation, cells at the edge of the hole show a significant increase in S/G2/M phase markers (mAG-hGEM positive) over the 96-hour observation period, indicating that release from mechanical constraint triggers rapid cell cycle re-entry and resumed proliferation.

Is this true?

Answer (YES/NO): YES